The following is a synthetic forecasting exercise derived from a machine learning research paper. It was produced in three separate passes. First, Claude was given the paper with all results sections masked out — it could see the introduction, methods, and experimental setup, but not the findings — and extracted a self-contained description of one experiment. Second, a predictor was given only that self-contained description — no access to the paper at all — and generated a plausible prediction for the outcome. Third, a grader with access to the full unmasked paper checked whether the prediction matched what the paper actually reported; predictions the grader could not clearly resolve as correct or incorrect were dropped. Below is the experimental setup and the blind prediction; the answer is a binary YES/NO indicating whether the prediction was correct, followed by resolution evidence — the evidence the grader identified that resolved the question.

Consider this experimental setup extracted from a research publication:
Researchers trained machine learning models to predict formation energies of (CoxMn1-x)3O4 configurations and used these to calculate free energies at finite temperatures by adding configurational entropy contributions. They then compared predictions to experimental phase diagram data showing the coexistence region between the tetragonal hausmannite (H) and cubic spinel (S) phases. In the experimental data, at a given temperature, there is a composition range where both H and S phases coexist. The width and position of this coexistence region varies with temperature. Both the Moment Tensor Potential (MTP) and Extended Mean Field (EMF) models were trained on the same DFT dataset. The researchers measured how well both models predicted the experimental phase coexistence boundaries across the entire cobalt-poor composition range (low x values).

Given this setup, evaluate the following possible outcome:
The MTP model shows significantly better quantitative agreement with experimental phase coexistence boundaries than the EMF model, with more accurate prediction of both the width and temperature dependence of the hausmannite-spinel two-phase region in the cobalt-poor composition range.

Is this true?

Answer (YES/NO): NO